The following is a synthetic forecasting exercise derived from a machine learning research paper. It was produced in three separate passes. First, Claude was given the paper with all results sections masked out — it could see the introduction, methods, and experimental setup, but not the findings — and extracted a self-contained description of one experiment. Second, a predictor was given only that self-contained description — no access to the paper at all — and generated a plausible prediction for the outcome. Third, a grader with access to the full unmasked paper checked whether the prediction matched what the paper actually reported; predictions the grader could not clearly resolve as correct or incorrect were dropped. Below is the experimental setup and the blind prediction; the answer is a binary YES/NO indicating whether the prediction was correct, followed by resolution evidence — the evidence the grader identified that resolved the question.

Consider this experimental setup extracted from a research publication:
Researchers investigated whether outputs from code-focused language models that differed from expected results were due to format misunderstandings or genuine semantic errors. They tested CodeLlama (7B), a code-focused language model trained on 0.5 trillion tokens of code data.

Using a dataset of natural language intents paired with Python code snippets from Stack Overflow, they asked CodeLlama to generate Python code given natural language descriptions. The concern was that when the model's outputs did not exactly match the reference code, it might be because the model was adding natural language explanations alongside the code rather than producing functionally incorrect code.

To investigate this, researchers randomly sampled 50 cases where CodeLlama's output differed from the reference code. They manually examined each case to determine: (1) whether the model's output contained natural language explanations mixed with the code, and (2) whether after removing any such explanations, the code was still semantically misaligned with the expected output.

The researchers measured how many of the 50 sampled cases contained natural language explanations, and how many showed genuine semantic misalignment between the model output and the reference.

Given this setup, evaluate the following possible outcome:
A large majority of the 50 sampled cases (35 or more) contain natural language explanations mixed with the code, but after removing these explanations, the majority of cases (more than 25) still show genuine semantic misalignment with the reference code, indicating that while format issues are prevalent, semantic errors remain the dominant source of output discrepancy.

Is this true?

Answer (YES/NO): NO